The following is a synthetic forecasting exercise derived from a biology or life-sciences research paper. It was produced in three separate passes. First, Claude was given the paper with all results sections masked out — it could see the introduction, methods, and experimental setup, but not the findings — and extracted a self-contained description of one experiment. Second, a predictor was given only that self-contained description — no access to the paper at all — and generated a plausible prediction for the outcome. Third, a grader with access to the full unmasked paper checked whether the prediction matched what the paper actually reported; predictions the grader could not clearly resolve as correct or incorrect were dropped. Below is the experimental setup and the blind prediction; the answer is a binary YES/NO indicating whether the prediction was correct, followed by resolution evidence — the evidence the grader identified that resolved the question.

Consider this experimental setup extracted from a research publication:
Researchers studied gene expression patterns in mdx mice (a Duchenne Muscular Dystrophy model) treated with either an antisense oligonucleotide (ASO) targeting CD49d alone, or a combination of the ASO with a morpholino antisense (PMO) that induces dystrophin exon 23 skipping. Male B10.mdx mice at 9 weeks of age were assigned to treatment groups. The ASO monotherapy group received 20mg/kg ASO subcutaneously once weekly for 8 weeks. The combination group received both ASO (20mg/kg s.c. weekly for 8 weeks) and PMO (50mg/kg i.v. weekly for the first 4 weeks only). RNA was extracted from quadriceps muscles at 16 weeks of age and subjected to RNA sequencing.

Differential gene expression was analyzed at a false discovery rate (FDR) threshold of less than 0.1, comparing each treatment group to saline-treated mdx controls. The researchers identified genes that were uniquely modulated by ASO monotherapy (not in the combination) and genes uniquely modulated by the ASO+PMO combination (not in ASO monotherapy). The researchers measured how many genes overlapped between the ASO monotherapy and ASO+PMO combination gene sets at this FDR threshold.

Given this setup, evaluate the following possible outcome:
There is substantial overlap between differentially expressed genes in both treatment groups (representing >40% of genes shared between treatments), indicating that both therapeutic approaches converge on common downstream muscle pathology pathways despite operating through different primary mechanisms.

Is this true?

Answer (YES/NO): NO